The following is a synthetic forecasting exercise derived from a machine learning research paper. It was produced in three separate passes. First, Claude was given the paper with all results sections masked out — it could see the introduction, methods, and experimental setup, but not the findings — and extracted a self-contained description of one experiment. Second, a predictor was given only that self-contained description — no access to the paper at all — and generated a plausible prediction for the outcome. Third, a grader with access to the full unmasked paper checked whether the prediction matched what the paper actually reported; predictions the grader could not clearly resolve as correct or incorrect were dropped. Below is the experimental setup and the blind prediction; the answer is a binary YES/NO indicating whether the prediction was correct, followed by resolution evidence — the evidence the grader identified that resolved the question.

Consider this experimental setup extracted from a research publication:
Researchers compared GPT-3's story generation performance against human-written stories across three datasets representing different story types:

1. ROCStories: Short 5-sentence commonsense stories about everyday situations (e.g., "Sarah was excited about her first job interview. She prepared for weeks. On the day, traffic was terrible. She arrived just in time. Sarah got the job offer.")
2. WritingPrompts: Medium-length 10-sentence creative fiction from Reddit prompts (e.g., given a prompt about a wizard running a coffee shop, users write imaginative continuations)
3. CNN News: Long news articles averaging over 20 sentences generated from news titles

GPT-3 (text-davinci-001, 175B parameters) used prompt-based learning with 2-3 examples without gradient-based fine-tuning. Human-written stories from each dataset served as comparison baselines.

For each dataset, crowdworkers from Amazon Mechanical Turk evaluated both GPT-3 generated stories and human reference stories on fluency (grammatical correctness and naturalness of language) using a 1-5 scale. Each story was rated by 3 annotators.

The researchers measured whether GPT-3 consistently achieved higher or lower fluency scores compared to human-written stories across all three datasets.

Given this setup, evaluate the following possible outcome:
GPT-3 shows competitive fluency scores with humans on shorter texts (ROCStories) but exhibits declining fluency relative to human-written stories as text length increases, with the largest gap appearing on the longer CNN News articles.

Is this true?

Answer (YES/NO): NO